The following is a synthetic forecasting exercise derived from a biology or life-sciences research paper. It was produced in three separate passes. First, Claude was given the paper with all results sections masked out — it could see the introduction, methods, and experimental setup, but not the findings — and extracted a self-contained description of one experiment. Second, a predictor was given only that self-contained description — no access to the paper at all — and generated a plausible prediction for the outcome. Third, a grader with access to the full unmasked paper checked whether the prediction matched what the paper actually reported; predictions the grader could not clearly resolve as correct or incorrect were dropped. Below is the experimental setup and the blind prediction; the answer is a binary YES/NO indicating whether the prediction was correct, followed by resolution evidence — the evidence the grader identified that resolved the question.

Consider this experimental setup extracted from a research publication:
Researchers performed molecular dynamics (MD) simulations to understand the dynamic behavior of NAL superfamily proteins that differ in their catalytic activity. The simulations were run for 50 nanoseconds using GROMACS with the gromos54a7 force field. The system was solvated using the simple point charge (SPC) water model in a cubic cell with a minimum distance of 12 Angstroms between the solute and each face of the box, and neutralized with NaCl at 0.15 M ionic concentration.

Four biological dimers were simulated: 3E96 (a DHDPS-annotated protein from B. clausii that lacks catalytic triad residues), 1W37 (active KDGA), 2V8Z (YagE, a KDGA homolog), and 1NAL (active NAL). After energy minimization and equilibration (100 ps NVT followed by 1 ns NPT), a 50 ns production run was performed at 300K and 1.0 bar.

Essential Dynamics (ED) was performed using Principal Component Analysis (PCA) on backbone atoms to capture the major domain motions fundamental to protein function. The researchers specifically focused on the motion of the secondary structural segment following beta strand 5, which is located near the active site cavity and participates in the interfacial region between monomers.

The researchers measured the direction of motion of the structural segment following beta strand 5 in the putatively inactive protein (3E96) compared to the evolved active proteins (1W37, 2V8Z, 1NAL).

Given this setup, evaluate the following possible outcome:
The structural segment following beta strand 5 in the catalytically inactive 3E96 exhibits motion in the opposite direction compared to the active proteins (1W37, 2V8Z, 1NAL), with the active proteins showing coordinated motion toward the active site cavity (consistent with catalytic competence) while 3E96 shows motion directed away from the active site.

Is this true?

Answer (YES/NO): YES